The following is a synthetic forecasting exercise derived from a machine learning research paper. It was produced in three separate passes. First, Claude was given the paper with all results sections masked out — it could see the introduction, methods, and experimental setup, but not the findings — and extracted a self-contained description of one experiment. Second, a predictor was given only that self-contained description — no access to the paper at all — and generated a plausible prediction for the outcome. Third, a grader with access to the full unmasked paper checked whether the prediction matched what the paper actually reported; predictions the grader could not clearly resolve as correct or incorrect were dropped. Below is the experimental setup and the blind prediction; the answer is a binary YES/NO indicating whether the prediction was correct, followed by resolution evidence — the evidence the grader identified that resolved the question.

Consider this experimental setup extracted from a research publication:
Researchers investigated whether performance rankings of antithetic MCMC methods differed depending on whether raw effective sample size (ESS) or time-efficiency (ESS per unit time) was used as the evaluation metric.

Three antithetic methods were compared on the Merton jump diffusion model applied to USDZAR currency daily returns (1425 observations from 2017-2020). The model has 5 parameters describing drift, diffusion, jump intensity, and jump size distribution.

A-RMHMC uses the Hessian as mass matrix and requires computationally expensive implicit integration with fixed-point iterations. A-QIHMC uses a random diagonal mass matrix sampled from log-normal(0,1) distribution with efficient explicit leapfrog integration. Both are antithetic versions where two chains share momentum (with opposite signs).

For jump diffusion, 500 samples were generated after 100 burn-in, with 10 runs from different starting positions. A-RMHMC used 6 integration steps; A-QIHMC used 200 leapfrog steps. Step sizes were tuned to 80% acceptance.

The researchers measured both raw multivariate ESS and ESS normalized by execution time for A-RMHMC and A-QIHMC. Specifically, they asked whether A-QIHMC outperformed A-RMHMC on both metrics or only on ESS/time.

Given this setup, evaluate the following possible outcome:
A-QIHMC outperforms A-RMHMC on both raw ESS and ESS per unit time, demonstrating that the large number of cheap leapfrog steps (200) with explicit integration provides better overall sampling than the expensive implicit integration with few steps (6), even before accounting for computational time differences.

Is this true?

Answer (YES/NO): YES